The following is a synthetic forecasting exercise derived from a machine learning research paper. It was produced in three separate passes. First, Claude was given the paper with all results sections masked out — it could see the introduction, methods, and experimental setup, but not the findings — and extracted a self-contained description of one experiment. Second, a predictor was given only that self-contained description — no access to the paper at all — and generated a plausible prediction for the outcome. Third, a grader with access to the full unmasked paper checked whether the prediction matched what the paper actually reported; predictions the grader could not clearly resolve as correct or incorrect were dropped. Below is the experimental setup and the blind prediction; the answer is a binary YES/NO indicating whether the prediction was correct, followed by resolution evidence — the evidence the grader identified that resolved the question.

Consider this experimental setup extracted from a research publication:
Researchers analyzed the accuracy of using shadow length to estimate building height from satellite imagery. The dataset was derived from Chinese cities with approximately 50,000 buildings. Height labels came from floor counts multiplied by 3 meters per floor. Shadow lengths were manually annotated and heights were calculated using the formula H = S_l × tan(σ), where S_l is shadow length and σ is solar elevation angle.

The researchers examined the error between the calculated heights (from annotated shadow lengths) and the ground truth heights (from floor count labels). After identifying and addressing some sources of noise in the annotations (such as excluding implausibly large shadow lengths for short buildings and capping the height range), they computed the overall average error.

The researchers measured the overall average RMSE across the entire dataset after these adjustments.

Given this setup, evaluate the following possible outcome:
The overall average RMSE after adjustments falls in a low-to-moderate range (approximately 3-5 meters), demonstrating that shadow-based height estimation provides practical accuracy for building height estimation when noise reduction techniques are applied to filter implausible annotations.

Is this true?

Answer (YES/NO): NO